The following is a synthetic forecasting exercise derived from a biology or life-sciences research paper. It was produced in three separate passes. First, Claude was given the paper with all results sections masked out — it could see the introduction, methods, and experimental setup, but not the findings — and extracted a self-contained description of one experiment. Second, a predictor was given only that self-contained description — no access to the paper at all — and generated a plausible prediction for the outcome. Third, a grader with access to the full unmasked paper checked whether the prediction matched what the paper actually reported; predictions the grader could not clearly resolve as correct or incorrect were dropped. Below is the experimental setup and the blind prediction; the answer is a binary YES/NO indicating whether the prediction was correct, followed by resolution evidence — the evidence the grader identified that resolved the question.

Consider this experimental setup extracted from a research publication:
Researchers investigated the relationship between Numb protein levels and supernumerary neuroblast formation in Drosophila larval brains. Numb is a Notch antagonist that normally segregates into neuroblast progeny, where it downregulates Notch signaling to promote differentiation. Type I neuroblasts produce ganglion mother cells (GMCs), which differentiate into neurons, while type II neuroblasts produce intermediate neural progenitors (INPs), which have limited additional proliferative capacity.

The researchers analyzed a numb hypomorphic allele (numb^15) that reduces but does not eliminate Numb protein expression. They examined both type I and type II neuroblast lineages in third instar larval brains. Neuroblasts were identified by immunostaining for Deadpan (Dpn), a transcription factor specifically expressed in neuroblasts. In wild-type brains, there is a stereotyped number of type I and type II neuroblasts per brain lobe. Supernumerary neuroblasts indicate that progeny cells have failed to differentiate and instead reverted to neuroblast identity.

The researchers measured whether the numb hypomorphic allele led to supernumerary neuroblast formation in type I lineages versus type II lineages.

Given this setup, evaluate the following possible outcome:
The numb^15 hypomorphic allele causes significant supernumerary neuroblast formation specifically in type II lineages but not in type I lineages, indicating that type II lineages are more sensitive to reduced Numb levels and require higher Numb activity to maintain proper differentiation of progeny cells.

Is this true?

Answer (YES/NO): YES